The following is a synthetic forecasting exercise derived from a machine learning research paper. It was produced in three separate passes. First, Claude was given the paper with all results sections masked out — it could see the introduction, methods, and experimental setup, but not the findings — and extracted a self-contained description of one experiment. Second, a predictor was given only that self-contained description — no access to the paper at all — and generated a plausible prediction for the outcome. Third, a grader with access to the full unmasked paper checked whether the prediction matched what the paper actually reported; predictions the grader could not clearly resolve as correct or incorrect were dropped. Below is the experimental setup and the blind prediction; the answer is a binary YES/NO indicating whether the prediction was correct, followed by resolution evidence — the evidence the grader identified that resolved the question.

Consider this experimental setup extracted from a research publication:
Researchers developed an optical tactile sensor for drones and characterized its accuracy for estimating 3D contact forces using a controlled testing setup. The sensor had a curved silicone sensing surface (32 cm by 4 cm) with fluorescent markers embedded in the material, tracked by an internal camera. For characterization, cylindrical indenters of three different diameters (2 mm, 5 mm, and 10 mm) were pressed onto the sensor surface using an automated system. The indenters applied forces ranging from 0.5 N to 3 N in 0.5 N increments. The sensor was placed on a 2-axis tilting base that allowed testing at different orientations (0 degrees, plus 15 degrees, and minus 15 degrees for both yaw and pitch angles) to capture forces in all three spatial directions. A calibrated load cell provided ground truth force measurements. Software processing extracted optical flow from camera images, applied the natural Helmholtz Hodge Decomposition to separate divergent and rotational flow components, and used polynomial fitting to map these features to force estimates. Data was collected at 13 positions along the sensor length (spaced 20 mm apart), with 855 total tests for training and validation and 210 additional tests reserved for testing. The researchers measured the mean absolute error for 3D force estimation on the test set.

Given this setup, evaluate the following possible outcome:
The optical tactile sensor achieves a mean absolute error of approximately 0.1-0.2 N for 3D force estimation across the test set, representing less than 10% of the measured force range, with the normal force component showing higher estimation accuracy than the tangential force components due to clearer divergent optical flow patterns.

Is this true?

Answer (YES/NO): NO